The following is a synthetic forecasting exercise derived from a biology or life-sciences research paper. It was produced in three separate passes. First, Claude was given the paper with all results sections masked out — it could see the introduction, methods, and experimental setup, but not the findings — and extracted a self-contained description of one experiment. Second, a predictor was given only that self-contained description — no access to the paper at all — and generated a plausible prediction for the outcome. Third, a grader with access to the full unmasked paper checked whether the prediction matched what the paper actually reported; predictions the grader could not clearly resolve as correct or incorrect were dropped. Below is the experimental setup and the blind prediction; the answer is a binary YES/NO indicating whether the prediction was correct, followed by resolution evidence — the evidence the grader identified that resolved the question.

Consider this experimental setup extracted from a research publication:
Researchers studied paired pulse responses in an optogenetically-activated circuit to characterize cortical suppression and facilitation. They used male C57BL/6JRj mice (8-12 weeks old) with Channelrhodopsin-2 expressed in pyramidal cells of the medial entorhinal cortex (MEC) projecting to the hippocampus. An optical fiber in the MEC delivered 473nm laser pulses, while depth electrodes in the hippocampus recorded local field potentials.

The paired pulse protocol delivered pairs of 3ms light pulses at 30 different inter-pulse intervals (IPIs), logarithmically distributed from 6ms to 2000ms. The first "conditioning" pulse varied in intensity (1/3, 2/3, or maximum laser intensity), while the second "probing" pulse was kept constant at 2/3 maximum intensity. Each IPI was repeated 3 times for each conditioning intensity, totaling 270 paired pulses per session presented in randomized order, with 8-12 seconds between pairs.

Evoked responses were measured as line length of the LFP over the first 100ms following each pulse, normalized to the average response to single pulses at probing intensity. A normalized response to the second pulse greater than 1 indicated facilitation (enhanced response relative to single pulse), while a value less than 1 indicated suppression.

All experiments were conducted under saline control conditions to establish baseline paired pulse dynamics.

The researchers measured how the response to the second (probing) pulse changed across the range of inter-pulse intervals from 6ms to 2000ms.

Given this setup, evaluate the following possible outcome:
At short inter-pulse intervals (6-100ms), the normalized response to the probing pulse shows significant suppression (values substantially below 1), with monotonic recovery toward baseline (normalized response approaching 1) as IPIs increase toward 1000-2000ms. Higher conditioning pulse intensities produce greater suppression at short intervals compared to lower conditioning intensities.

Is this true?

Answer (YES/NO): NO